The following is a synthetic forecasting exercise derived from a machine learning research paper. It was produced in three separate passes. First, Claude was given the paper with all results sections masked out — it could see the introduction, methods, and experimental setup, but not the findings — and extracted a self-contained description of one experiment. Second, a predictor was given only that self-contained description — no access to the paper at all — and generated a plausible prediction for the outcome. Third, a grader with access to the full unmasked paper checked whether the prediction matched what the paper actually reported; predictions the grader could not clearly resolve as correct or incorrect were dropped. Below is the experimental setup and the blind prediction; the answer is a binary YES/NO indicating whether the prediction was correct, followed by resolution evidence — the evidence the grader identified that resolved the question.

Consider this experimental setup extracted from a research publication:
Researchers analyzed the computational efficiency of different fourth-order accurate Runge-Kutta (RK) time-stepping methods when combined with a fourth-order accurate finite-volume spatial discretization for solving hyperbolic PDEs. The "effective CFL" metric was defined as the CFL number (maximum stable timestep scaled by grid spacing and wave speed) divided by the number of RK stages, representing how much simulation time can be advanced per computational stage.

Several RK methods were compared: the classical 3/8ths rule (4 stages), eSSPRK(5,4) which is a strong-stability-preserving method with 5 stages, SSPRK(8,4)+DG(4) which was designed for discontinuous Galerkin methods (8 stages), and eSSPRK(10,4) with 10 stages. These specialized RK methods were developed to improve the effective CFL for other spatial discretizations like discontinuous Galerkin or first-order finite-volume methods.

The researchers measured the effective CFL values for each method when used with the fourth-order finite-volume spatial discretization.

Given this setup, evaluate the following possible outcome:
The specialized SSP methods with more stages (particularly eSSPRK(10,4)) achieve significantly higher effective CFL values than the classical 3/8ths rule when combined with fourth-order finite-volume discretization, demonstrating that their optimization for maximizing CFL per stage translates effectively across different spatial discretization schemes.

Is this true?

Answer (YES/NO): NO